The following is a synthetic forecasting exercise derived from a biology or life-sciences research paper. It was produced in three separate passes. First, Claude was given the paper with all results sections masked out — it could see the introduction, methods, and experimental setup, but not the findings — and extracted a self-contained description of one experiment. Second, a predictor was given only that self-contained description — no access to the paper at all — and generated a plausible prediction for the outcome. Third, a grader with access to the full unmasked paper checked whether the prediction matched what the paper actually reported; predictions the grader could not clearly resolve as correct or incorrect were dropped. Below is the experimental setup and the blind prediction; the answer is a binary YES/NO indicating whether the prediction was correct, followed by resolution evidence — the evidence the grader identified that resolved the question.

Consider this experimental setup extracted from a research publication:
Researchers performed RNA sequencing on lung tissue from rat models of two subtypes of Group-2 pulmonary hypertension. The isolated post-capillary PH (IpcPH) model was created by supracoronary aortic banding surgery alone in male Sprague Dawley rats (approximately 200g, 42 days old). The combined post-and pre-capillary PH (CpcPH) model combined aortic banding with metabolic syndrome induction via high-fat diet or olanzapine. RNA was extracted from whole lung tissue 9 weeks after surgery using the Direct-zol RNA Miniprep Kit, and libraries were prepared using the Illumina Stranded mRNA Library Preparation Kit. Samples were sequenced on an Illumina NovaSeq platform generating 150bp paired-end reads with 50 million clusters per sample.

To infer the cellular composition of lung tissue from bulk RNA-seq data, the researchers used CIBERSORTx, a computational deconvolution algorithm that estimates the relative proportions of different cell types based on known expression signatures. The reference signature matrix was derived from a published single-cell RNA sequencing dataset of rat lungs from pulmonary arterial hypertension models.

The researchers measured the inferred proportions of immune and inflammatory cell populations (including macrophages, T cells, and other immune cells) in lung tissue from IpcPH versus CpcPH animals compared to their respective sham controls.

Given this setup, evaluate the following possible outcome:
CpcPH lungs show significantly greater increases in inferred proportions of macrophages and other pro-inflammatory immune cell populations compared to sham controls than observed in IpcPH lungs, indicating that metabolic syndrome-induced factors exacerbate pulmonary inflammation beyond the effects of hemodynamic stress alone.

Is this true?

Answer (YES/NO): YES